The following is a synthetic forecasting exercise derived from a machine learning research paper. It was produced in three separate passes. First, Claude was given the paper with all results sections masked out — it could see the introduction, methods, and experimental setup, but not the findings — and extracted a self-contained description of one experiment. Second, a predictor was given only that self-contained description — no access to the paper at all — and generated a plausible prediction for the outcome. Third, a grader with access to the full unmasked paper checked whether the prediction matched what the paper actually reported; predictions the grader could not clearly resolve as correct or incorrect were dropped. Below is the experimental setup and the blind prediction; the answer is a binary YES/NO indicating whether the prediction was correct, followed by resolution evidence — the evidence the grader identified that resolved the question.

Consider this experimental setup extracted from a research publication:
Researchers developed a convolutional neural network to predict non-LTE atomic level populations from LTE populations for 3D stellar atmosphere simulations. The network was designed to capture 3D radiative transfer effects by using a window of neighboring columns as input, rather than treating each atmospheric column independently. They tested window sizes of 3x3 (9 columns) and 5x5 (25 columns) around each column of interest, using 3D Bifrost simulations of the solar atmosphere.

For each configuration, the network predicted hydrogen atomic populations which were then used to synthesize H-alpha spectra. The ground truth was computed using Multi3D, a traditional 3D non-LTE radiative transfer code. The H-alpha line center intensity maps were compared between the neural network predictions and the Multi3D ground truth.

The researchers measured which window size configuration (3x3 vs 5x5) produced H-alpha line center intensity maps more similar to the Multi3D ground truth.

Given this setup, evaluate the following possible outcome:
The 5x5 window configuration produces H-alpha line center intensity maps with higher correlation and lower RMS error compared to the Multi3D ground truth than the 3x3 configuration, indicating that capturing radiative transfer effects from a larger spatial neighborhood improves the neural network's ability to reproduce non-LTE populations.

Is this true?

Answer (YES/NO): NO